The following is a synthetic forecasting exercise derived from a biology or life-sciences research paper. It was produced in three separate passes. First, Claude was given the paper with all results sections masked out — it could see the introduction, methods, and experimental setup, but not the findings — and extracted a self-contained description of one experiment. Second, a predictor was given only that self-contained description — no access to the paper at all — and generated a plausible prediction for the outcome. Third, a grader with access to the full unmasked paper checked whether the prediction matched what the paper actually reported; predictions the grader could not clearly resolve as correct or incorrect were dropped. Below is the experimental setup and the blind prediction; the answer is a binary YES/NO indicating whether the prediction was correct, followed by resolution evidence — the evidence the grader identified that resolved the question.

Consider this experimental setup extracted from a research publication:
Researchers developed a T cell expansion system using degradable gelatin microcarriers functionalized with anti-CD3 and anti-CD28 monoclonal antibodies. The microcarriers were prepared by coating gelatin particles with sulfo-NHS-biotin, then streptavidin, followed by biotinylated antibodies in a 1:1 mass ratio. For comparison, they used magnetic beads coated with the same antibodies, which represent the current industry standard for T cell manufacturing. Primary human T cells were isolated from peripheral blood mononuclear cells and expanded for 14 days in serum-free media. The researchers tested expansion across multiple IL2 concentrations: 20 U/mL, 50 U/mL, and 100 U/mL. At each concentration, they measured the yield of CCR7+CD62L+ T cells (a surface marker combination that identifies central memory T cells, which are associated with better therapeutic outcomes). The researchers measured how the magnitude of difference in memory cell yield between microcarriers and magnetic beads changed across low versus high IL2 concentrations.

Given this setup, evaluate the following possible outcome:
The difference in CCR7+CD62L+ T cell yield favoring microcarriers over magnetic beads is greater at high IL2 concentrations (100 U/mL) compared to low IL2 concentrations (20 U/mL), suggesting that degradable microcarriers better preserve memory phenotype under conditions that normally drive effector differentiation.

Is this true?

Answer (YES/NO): NO